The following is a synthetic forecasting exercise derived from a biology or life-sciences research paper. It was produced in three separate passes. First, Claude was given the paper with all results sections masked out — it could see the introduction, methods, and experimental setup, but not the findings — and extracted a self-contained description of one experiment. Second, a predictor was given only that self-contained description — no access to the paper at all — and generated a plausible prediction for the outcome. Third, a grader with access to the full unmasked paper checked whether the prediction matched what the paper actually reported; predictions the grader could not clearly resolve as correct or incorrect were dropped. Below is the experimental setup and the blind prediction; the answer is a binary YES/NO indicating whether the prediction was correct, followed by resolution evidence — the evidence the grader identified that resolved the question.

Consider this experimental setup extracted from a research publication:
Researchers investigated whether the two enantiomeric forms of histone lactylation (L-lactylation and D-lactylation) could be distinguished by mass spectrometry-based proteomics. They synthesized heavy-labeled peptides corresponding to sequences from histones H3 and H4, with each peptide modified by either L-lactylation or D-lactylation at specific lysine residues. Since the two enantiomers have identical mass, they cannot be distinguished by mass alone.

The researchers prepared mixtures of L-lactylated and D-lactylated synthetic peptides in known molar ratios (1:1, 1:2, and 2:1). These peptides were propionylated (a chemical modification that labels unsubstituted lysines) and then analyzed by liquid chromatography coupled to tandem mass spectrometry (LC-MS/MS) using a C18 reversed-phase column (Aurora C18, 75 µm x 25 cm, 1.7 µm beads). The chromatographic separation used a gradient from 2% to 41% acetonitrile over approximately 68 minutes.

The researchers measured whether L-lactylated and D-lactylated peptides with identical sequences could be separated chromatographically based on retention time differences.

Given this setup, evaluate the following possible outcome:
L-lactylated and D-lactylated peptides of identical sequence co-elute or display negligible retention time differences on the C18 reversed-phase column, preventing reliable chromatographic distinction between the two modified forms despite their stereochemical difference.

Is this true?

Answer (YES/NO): NO